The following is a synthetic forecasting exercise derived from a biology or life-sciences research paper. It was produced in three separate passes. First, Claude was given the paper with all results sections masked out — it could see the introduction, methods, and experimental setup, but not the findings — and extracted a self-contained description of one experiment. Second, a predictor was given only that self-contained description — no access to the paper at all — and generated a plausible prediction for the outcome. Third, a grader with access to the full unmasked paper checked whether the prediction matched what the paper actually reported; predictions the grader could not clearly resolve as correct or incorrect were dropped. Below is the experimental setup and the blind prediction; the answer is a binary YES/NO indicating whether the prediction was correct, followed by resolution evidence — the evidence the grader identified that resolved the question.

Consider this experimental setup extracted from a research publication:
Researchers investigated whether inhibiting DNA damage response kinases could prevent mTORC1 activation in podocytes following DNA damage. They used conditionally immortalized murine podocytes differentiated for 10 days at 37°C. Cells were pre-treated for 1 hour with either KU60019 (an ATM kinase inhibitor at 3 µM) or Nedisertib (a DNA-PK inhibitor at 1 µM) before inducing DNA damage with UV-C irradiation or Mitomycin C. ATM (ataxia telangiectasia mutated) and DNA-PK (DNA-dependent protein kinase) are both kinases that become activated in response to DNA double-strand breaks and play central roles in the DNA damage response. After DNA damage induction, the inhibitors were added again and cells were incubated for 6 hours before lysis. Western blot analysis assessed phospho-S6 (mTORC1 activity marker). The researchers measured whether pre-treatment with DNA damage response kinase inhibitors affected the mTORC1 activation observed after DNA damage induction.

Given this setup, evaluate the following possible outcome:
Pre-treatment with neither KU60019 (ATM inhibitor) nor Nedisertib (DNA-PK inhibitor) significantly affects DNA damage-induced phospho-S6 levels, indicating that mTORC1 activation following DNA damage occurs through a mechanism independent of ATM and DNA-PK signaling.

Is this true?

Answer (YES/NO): NO